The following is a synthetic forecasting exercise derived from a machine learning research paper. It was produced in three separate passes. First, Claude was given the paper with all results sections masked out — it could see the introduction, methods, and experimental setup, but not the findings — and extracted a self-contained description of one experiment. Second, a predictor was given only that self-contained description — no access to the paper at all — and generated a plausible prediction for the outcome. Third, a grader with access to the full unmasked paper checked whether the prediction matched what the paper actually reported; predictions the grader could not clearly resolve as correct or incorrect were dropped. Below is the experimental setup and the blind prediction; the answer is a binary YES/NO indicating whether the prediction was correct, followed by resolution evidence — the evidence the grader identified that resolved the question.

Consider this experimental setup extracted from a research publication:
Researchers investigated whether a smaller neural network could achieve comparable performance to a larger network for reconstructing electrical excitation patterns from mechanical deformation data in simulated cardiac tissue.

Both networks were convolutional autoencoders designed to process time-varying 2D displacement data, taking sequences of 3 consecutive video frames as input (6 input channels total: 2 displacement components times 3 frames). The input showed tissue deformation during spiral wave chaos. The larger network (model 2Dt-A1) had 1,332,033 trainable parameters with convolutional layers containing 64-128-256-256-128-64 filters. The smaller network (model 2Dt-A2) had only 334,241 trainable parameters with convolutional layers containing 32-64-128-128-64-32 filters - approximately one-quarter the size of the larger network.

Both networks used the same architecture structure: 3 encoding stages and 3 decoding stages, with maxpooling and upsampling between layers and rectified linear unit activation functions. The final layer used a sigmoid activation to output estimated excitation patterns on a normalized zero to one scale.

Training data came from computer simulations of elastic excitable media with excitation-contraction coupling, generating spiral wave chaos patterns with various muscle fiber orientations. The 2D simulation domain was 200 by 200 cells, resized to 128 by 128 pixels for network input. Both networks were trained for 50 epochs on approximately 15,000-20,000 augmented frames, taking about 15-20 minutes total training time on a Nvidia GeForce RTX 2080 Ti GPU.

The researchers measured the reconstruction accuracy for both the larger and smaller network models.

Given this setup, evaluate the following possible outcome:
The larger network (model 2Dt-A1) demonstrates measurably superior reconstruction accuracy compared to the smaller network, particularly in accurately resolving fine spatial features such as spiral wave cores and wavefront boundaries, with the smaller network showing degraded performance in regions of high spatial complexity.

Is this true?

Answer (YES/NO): NO